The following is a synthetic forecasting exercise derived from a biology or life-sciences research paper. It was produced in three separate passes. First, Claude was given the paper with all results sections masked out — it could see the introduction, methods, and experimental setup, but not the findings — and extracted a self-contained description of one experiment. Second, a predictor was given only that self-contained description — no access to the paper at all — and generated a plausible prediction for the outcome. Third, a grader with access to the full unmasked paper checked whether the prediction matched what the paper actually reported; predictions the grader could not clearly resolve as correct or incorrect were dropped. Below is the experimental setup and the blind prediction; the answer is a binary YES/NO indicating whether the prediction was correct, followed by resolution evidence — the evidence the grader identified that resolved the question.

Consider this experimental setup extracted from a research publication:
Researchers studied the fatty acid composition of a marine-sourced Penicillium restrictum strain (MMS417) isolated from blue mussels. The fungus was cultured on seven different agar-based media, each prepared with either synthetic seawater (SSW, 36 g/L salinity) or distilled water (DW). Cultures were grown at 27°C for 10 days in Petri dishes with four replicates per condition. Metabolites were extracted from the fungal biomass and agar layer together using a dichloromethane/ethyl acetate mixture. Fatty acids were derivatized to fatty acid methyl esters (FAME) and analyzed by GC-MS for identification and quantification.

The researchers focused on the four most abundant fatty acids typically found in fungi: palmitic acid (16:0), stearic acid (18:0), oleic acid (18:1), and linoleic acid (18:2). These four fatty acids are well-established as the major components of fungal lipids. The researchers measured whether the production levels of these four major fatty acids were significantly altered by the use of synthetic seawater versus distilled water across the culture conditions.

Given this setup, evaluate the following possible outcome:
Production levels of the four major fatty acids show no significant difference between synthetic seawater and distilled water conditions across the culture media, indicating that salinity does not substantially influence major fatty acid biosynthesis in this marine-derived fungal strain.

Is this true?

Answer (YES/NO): YES